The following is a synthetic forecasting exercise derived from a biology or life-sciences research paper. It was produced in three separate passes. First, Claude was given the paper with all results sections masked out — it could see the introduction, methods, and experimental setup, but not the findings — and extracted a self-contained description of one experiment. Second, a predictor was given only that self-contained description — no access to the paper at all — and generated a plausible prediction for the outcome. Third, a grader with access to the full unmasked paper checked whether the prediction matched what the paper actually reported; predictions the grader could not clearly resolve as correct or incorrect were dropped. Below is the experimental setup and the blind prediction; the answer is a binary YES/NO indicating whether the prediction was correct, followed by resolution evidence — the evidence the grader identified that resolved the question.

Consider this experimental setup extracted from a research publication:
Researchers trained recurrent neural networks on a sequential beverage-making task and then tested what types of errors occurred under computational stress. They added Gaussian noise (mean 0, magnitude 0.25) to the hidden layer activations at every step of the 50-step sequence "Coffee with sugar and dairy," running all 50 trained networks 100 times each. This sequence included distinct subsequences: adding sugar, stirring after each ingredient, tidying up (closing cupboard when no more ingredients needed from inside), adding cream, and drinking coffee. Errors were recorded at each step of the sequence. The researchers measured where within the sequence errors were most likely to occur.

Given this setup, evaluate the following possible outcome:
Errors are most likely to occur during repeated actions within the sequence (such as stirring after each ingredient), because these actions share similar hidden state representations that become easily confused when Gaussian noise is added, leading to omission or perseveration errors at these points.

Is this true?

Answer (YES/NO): NO